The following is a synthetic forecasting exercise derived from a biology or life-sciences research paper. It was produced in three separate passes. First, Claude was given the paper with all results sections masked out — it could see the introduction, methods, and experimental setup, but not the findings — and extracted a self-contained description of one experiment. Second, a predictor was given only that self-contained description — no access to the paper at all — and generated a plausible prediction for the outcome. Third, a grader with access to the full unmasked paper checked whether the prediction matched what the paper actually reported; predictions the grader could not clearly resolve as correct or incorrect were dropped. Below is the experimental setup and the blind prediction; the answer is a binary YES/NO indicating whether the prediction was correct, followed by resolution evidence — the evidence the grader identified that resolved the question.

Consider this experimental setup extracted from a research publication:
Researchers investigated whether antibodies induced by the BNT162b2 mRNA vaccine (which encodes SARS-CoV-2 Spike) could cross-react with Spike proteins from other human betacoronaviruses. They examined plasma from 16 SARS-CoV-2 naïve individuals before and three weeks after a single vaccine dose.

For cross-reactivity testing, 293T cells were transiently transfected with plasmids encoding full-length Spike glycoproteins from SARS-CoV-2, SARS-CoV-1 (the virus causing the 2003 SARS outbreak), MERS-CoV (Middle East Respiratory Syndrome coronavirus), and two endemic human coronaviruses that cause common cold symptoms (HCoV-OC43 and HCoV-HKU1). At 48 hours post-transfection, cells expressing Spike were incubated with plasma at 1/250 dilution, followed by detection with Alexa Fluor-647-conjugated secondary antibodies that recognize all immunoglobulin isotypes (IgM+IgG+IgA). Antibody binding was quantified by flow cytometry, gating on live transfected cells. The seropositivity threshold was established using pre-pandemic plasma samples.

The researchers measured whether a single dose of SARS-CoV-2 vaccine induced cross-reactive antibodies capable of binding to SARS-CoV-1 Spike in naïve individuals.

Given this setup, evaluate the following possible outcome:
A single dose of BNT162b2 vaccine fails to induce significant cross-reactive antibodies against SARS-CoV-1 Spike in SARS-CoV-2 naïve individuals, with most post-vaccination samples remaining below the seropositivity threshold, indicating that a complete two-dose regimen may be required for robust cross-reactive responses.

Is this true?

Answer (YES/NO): NO